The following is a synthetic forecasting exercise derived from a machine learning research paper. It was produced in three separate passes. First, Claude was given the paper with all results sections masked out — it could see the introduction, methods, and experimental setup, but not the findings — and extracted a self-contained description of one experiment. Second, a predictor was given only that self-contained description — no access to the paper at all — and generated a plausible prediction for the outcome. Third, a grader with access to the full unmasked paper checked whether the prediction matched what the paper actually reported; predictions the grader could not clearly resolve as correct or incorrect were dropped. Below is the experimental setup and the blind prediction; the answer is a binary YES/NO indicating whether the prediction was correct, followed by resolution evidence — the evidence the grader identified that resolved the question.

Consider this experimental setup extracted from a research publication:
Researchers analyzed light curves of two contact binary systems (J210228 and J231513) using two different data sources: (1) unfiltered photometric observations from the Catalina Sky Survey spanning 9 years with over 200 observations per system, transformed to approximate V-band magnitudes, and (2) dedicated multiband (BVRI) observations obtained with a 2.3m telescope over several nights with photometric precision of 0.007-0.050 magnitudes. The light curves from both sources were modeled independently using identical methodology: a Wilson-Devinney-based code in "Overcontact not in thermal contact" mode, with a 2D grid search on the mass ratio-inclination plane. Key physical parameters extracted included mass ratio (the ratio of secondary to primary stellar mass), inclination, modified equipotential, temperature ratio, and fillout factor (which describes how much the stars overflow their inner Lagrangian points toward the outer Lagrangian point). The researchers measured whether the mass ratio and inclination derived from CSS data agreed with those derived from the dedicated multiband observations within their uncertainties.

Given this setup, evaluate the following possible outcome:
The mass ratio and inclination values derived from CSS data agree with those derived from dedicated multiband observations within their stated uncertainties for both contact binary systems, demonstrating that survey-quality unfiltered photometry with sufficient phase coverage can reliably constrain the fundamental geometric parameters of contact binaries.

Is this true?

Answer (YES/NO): YES